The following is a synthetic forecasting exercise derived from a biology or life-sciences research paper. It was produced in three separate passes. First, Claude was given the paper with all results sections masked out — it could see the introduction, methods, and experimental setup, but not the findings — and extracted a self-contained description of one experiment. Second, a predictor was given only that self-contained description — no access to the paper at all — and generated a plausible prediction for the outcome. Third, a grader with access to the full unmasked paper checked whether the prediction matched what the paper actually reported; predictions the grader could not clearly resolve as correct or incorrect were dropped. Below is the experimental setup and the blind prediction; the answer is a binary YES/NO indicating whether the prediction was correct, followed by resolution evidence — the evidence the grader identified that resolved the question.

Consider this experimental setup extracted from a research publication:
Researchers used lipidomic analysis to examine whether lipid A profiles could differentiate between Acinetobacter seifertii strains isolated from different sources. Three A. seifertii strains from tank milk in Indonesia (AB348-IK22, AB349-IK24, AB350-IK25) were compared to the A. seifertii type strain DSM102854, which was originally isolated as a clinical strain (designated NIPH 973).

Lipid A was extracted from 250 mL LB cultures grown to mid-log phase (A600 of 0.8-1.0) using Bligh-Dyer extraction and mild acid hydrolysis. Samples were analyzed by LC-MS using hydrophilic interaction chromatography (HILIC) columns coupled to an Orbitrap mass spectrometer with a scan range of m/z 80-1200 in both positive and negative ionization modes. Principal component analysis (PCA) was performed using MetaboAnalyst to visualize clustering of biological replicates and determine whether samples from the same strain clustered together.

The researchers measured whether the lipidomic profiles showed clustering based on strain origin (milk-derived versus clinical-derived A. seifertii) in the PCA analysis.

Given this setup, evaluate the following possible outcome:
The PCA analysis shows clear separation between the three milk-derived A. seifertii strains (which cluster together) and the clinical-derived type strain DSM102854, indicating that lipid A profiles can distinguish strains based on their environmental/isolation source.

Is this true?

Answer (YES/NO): NO